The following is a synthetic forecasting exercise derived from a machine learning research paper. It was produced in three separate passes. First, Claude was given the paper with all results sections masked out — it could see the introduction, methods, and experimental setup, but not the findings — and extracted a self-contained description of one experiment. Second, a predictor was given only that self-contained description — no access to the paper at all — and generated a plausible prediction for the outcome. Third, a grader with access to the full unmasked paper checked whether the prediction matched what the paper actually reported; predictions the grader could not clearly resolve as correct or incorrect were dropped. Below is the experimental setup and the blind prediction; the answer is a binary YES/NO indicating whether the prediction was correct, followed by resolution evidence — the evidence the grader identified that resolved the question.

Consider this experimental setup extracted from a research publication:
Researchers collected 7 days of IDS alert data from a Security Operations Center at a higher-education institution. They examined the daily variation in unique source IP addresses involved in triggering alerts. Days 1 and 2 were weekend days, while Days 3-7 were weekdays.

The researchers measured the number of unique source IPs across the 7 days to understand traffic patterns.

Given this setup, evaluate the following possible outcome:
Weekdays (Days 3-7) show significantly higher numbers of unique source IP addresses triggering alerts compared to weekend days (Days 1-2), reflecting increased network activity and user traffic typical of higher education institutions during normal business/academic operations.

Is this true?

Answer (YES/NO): YES